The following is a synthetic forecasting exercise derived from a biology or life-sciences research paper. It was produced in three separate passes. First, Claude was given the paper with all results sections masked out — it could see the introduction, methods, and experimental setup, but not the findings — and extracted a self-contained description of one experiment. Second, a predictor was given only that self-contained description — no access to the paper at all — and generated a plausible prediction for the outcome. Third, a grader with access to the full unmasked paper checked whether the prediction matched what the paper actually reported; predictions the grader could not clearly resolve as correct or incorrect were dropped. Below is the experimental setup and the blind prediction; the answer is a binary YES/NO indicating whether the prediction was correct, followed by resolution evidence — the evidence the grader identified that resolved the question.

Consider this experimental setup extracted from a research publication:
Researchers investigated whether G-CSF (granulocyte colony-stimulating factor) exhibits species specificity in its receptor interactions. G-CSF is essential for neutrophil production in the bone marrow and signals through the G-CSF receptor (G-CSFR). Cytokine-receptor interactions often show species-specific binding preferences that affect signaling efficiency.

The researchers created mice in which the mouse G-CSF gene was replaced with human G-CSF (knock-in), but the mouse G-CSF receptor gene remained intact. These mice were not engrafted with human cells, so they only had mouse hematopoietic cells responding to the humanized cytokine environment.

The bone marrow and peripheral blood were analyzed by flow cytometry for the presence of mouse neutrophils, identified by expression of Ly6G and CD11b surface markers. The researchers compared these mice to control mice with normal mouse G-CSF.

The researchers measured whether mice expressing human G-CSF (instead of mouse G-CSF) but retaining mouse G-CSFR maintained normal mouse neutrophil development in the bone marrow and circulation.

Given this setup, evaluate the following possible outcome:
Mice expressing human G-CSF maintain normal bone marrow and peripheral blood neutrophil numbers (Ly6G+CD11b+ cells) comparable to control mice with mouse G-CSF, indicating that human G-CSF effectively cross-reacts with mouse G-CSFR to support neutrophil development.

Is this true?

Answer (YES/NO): YES